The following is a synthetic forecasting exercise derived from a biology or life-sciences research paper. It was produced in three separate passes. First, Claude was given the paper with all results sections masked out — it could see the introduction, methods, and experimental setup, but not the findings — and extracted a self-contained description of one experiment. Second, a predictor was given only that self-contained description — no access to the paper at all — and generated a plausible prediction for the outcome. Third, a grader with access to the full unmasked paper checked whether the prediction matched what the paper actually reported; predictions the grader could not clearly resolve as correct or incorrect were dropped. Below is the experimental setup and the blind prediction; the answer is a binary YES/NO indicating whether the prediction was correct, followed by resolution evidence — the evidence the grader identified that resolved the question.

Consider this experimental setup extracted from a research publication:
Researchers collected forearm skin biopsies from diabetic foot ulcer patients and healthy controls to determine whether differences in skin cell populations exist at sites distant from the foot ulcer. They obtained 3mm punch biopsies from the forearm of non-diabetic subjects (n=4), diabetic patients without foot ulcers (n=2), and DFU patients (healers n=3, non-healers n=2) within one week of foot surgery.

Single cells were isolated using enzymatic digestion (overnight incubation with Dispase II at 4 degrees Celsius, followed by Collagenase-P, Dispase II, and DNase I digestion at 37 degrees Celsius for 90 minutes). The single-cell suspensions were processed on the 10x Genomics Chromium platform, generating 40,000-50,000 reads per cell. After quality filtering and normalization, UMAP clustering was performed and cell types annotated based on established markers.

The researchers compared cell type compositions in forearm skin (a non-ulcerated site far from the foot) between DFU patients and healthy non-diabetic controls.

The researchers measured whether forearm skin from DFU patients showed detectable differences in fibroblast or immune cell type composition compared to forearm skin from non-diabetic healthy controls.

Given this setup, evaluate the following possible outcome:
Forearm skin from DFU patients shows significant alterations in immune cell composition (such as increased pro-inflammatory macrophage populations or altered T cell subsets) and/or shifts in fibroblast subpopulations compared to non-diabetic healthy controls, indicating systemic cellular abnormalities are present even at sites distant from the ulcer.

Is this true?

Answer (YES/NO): NO